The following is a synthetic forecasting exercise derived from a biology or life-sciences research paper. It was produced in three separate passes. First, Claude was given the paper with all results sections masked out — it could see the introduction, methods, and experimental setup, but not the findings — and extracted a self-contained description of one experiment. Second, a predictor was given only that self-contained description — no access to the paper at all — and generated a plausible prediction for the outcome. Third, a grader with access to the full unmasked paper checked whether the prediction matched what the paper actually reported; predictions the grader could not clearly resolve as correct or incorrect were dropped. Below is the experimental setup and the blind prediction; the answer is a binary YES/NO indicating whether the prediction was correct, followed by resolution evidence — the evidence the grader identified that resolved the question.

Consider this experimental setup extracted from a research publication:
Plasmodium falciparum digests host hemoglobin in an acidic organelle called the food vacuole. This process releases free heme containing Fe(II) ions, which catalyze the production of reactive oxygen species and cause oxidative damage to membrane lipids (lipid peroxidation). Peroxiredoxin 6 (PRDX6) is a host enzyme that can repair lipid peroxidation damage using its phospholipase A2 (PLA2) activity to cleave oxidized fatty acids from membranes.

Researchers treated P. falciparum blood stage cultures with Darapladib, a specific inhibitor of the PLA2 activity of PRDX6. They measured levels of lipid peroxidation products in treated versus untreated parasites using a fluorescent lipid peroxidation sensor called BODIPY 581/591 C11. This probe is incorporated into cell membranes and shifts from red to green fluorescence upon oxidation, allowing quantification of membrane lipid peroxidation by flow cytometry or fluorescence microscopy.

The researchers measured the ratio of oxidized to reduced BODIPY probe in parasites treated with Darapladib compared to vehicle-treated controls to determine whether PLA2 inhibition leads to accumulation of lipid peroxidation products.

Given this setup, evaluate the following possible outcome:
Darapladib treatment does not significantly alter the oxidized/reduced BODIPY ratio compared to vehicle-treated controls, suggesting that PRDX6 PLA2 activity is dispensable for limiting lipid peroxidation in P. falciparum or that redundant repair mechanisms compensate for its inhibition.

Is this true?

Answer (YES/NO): NO